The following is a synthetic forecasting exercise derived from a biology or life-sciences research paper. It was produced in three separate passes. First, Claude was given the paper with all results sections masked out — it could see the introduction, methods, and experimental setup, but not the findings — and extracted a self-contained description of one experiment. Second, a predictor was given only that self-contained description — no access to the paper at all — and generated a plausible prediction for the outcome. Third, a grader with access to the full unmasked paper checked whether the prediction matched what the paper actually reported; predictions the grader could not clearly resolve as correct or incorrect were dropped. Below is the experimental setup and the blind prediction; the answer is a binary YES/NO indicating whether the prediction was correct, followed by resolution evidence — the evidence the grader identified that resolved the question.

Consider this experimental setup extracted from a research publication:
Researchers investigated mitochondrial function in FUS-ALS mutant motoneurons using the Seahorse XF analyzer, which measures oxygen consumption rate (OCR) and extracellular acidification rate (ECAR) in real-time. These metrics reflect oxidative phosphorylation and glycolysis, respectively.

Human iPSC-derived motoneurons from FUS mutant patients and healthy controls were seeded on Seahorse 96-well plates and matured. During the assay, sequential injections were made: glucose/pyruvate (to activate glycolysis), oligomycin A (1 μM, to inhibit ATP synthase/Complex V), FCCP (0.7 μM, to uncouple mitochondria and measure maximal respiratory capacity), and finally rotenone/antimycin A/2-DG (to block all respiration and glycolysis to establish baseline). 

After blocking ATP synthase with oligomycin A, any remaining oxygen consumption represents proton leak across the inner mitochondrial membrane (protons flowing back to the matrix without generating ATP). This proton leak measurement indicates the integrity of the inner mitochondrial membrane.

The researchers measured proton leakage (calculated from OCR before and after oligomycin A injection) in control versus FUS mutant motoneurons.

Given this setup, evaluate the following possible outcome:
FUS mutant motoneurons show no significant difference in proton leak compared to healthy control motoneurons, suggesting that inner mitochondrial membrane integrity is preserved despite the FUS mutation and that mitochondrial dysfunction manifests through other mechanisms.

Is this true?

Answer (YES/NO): NO